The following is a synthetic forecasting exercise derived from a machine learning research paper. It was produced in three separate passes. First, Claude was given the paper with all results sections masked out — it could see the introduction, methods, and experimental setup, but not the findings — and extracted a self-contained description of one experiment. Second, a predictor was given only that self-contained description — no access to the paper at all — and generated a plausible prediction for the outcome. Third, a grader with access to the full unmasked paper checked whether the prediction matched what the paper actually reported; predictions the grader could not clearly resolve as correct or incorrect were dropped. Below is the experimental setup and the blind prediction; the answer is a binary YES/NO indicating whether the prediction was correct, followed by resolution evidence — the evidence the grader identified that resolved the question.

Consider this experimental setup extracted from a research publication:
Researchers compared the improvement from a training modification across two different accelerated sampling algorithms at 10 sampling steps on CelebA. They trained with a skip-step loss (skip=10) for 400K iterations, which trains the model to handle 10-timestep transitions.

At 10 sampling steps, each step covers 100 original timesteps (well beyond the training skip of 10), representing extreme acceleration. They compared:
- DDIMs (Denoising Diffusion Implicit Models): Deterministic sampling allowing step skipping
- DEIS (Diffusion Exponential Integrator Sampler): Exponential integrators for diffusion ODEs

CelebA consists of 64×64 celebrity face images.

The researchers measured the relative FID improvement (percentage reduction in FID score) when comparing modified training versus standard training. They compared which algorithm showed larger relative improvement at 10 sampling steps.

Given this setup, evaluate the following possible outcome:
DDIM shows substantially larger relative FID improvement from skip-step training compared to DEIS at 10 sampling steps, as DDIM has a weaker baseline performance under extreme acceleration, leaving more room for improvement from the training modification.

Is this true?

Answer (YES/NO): NO